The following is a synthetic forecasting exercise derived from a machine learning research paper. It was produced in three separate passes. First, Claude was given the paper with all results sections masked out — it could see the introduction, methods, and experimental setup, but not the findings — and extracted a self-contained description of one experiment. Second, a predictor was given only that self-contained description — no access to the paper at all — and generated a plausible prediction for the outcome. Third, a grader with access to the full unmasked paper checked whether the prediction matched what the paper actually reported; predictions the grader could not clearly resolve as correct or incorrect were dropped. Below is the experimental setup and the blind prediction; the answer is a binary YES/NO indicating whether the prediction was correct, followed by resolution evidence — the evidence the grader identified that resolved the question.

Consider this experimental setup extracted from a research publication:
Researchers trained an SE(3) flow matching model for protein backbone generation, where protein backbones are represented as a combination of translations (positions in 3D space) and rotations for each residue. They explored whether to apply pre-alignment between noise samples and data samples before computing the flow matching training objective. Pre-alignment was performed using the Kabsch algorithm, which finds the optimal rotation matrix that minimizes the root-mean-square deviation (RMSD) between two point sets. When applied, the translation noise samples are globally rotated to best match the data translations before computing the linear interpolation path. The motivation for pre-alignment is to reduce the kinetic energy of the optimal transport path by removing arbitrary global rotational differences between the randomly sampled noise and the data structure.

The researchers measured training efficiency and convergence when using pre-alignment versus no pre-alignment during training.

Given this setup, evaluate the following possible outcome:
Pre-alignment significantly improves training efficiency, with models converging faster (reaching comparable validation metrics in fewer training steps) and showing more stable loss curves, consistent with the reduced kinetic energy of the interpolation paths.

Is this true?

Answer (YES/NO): NO